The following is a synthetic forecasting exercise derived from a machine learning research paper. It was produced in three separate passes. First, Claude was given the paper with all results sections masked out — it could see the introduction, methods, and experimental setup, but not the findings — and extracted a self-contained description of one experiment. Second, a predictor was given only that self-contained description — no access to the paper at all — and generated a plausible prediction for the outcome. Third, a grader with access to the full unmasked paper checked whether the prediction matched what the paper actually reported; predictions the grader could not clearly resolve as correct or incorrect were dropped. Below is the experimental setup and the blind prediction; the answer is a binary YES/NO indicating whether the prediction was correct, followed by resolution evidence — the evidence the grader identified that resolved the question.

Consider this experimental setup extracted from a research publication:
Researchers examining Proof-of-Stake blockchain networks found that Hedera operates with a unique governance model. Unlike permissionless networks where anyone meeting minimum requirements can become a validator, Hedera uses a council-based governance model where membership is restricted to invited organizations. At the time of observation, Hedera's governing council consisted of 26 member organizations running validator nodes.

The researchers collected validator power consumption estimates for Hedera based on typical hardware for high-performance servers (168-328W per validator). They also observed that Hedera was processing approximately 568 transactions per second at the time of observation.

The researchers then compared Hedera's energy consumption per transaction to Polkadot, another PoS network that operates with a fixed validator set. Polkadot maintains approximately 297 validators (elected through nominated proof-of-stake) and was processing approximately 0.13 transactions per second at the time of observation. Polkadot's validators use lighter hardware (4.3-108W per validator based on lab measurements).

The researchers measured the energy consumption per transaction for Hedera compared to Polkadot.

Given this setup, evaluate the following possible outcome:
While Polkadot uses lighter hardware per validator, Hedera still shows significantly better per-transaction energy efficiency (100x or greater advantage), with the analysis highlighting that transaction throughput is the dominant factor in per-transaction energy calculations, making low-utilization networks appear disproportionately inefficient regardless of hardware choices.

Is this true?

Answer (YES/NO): YES